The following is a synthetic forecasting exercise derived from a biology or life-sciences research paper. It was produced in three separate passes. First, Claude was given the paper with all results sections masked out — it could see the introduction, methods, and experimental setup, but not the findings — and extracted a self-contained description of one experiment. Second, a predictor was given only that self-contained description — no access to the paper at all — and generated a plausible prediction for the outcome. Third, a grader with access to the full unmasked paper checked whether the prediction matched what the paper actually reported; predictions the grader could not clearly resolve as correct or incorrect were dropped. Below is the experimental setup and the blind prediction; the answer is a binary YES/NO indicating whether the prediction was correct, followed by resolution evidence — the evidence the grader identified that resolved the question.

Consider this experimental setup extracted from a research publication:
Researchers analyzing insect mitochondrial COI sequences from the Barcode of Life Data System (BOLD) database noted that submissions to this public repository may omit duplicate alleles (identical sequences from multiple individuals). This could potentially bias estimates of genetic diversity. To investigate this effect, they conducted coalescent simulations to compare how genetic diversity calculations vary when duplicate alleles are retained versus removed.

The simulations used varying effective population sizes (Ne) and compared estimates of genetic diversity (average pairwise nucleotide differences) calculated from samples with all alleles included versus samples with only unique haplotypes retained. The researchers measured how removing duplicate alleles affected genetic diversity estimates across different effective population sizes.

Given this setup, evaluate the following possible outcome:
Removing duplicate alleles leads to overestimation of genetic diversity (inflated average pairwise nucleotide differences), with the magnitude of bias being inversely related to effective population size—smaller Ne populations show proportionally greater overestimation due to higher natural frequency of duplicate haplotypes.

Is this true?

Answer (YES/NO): YES